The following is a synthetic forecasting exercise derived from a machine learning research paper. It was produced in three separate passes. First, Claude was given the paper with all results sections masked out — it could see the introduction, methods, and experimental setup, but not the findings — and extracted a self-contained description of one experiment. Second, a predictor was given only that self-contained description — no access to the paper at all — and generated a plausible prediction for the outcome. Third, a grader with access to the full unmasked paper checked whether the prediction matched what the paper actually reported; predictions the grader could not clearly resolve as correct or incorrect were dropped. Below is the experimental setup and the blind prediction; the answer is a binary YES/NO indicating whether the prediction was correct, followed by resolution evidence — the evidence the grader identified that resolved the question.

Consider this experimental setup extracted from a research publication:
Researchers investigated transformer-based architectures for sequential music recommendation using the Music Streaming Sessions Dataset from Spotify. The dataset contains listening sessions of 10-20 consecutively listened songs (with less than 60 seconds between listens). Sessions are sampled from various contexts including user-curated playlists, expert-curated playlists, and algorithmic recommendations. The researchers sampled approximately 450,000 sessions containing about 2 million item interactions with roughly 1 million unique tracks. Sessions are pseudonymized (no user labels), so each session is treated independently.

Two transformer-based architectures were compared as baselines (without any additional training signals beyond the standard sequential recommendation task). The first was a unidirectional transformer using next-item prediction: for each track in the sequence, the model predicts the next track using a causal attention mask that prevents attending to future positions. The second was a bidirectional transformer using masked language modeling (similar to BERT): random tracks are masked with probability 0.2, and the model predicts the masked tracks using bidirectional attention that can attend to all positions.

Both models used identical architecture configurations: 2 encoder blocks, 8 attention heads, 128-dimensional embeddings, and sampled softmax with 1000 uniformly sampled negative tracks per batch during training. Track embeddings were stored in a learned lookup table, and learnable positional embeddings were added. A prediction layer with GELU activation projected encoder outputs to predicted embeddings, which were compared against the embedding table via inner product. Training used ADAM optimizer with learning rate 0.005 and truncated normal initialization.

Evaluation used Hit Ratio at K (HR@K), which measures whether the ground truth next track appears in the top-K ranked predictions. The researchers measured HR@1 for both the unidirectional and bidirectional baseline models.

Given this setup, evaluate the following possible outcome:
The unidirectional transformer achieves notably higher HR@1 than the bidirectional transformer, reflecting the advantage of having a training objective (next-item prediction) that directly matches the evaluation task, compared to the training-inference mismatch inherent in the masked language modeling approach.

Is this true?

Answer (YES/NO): YES